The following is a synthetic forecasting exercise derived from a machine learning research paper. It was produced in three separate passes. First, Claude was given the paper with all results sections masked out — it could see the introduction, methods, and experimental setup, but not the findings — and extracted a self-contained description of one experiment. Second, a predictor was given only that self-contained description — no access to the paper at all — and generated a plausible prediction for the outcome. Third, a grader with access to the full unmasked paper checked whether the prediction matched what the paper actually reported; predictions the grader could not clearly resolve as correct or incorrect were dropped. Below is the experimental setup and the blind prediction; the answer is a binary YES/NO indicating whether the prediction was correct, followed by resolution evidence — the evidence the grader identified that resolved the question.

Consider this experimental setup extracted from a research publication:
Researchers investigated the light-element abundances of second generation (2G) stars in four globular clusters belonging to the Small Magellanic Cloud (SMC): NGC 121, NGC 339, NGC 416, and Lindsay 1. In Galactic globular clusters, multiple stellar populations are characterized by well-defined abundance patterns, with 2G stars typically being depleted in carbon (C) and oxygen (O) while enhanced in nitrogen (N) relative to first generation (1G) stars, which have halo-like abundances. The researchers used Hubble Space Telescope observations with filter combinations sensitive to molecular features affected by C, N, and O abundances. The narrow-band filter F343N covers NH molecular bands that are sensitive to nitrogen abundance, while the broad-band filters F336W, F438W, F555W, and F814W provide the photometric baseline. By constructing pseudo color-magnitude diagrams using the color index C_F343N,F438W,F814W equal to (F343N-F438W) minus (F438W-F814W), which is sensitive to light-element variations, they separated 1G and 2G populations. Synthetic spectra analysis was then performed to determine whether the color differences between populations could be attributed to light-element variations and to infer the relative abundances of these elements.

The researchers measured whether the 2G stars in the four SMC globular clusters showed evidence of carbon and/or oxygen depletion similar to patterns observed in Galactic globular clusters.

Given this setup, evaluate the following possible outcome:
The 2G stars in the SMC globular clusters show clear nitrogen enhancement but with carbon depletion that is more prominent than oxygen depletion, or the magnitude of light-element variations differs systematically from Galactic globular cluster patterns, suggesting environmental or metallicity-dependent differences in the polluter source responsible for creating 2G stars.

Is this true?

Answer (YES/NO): NO